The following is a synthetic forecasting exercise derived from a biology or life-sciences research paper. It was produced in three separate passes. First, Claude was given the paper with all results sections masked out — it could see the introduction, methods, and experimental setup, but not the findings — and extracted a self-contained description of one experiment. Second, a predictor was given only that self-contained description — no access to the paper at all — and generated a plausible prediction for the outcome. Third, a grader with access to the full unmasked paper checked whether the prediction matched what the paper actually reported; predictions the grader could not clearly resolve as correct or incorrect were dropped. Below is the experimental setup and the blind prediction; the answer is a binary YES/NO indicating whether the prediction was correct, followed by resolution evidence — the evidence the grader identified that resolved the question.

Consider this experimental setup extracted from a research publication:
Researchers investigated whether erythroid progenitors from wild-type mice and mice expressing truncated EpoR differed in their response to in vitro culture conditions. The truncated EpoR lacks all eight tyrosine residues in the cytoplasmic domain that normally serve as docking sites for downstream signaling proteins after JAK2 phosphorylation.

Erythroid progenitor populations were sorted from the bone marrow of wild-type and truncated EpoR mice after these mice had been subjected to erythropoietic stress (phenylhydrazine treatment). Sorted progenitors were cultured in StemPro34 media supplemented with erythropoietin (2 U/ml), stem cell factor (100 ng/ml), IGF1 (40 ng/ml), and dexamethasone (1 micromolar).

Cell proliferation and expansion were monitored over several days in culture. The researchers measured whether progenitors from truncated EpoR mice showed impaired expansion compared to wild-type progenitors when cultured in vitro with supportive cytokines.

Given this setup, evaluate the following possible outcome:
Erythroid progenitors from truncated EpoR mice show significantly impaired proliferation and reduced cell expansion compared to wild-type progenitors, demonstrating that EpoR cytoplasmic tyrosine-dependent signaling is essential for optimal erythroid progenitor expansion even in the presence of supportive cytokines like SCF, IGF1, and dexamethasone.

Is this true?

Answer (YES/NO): YES